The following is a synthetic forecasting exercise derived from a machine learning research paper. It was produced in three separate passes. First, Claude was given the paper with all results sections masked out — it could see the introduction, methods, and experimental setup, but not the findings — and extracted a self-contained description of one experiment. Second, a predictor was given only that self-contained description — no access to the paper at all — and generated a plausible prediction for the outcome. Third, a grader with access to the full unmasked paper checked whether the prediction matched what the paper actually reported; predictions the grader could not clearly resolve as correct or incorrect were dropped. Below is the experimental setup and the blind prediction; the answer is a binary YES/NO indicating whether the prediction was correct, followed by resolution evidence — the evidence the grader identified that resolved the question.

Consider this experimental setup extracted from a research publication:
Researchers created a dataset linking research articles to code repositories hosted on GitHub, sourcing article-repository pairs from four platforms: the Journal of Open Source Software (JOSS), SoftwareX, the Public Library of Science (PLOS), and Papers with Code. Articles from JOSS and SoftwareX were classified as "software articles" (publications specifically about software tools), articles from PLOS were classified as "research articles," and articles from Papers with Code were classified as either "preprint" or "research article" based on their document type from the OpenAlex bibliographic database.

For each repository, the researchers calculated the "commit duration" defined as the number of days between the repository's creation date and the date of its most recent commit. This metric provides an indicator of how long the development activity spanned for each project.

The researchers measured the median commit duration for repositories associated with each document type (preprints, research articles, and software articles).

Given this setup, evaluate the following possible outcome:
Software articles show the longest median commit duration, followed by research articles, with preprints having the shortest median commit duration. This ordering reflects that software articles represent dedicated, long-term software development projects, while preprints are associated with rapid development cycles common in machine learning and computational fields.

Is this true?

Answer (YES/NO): YES